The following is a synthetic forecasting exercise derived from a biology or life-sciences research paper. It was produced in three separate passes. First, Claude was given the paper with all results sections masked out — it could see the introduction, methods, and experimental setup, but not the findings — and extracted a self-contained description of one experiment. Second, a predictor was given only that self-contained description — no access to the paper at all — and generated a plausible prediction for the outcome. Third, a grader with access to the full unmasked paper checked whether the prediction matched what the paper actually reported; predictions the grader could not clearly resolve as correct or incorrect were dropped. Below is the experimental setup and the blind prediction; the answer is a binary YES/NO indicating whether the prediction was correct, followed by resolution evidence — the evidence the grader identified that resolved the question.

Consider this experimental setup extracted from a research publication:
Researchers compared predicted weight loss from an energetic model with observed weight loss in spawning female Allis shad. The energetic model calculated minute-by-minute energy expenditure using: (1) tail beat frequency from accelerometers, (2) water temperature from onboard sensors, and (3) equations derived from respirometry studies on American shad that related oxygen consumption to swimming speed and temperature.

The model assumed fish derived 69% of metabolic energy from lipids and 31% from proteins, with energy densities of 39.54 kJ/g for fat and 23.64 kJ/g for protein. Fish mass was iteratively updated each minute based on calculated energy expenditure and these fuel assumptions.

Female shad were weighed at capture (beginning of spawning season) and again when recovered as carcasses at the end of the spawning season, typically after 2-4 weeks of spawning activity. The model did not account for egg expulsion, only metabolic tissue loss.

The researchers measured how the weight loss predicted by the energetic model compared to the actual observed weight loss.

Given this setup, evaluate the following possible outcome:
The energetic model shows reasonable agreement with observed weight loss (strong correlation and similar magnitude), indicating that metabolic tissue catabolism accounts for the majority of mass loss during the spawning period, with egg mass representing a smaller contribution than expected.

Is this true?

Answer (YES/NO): NO